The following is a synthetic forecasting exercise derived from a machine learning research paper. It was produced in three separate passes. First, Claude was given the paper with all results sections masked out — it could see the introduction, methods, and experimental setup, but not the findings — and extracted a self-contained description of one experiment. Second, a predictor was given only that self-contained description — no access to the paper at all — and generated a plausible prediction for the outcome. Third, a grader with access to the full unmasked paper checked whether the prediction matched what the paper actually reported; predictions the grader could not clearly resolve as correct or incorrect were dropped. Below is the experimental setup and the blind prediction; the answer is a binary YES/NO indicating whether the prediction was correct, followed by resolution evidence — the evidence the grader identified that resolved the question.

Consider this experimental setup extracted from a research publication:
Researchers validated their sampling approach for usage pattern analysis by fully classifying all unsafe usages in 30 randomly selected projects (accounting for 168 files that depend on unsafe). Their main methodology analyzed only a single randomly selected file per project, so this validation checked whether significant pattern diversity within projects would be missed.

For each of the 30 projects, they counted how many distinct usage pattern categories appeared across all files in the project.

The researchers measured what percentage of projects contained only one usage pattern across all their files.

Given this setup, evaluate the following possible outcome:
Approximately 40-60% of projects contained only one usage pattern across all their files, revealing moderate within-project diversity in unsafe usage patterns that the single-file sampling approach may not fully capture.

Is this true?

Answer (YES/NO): NO